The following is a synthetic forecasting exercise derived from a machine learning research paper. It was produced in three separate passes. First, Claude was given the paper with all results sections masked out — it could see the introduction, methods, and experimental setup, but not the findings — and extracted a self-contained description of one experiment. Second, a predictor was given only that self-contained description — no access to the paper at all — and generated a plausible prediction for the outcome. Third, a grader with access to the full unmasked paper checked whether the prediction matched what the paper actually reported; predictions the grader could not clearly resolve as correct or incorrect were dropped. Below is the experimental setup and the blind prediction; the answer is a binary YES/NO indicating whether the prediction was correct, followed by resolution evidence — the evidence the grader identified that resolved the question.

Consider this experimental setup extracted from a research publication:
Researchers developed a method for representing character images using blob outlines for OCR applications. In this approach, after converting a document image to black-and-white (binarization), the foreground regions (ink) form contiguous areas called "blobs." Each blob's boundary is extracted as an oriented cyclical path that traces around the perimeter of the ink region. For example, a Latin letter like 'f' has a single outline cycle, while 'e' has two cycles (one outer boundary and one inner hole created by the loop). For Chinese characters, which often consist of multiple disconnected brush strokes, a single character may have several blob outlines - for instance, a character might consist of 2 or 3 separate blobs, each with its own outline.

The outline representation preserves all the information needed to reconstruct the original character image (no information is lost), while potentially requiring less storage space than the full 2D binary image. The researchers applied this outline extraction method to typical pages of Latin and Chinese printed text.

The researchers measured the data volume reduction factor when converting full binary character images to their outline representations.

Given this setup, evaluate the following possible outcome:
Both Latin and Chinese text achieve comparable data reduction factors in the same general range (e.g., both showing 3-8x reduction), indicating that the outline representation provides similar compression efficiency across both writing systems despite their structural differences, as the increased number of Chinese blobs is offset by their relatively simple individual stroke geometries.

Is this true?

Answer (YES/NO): NO